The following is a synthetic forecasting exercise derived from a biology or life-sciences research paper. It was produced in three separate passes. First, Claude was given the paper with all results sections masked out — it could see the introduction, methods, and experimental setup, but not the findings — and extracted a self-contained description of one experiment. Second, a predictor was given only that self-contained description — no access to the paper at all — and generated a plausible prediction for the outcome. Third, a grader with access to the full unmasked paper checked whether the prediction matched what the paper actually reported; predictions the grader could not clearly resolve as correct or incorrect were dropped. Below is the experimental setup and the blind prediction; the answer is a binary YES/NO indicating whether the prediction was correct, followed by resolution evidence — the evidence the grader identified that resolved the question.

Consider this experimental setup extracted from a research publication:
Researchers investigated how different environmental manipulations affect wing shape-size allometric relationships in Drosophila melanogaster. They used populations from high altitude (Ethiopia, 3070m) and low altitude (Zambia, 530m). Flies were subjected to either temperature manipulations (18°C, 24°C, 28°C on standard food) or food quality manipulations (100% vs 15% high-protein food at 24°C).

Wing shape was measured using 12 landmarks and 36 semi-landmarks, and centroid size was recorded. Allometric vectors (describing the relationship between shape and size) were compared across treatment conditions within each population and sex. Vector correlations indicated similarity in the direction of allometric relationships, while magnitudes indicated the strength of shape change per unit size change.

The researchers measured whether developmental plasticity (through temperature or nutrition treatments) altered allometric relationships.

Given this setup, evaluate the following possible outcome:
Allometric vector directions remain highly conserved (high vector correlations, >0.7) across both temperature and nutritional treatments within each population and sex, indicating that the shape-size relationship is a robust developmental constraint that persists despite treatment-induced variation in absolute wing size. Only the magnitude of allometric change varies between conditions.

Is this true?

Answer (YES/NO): NO